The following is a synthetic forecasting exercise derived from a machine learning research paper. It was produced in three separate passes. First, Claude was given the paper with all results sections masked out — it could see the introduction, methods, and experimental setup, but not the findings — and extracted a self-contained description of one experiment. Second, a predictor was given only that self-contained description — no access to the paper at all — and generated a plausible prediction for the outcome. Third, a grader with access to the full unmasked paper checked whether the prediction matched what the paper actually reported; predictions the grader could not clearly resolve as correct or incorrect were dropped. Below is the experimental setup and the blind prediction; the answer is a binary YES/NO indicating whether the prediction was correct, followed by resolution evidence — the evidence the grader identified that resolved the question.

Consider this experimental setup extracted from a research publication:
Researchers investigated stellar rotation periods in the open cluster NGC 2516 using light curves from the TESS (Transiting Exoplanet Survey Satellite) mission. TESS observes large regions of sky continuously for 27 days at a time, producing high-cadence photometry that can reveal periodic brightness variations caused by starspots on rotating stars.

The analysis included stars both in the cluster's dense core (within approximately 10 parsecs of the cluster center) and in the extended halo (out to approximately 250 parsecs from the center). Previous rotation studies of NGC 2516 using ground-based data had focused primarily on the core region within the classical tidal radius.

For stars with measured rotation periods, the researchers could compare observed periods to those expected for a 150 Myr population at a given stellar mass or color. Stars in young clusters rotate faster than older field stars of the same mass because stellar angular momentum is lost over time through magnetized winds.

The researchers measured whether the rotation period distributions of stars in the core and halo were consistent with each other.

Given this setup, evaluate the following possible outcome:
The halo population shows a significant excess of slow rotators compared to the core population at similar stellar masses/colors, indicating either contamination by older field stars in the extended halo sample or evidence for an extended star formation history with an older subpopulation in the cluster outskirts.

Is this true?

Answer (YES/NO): NO